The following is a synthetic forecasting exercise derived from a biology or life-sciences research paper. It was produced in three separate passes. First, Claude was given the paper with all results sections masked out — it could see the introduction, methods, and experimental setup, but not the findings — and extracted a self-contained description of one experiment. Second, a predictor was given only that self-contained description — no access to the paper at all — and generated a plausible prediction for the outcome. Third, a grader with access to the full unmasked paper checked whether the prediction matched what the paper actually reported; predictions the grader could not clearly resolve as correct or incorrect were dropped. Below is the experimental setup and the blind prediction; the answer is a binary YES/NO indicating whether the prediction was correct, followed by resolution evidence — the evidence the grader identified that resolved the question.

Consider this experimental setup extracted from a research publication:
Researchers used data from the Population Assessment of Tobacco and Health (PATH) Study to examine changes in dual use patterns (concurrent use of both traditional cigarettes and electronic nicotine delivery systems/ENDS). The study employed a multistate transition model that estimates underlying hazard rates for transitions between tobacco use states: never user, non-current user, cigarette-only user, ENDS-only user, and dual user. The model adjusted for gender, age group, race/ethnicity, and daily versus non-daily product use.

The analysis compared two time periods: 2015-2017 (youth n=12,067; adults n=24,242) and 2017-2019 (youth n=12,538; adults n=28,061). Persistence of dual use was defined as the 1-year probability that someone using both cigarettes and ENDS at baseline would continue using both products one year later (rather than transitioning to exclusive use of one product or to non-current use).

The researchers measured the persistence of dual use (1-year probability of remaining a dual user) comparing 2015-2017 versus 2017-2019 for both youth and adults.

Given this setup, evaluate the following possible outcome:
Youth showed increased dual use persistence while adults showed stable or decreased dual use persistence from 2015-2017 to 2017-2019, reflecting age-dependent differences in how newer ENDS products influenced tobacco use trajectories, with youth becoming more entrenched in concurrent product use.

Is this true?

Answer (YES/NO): NO